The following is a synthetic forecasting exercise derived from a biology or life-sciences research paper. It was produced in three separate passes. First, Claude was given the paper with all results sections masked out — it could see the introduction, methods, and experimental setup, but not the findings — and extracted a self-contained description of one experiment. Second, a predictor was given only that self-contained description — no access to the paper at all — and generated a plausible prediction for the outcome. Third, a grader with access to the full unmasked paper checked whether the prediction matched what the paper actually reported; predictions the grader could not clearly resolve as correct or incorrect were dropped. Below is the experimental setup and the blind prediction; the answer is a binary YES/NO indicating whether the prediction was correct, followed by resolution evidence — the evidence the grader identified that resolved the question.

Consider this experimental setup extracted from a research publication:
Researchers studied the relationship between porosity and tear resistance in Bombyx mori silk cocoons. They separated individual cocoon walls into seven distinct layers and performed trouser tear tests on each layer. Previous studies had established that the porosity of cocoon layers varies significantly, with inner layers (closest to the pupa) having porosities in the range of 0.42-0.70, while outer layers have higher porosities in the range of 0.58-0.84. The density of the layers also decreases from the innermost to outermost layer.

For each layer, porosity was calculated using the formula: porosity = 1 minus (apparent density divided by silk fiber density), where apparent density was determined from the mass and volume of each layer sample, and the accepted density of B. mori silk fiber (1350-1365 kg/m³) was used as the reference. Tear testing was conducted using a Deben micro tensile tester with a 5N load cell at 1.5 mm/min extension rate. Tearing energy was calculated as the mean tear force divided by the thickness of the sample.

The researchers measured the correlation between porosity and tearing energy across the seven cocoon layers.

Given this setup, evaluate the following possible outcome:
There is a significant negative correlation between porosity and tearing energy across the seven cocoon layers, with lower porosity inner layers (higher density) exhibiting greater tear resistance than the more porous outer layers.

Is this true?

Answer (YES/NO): NO